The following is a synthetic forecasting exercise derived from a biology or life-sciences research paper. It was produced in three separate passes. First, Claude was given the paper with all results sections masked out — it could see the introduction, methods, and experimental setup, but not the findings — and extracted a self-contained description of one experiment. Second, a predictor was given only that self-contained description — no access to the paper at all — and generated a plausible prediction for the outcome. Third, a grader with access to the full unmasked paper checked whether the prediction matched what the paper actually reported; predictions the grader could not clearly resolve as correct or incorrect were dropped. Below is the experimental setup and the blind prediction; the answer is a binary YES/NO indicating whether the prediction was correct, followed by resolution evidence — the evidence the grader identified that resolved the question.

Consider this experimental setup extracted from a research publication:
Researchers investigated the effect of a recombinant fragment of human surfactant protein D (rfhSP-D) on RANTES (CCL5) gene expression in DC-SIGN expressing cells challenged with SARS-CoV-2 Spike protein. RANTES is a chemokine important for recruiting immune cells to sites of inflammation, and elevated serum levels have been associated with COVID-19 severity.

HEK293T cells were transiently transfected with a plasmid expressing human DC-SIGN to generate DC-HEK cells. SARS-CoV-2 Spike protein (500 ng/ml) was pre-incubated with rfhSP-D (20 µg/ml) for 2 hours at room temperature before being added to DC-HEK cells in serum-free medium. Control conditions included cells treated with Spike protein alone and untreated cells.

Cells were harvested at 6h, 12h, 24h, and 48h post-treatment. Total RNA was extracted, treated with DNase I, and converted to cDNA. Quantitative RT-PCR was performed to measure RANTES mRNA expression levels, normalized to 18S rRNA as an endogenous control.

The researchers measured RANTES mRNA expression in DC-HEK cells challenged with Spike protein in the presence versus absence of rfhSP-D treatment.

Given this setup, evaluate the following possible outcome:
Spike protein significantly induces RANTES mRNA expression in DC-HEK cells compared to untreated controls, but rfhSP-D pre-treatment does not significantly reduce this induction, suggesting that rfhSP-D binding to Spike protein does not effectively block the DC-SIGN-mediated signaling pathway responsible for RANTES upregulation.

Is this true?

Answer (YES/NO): NO